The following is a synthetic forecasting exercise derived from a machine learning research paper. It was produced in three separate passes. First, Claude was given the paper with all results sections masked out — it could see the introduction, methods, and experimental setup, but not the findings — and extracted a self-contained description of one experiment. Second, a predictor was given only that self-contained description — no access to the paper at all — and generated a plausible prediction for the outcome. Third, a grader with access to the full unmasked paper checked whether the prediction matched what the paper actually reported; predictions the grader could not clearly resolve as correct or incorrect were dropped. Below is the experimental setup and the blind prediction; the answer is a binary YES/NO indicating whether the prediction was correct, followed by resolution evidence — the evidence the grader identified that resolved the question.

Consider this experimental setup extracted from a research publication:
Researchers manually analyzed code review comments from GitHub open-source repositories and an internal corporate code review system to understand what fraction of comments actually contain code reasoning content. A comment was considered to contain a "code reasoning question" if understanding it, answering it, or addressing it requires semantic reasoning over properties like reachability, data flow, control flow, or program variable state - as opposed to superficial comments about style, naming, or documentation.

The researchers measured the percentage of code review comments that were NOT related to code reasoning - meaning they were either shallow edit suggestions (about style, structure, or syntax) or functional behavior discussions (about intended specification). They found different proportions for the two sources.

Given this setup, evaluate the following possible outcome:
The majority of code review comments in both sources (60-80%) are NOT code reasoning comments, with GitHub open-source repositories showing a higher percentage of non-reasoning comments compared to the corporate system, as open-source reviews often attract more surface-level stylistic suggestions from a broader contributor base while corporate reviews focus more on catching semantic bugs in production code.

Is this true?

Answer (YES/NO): NO